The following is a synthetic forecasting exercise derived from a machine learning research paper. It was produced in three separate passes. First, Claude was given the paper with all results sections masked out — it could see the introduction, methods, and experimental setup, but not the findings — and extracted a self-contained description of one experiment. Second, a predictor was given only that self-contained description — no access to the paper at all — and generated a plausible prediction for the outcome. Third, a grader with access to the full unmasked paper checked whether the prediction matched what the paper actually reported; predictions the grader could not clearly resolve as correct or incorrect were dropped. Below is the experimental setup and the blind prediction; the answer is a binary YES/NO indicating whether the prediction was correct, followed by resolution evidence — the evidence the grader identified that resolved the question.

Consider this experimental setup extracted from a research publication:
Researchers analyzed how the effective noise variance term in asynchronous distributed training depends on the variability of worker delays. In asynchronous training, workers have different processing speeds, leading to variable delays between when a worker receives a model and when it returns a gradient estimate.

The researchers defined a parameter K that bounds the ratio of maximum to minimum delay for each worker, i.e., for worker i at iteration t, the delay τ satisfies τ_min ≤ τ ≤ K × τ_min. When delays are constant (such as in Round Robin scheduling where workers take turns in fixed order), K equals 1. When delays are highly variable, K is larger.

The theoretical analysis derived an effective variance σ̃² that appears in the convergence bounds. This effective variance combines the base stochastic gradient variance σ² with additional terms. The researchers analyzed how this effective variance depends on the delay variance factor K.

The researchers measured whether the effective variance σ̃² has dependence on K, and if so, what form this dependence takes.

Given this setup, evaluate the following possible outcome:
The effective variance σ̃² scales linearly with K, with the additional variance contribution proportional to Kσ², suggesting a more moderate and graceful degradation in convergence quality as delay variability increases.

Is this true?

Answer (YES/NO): NO